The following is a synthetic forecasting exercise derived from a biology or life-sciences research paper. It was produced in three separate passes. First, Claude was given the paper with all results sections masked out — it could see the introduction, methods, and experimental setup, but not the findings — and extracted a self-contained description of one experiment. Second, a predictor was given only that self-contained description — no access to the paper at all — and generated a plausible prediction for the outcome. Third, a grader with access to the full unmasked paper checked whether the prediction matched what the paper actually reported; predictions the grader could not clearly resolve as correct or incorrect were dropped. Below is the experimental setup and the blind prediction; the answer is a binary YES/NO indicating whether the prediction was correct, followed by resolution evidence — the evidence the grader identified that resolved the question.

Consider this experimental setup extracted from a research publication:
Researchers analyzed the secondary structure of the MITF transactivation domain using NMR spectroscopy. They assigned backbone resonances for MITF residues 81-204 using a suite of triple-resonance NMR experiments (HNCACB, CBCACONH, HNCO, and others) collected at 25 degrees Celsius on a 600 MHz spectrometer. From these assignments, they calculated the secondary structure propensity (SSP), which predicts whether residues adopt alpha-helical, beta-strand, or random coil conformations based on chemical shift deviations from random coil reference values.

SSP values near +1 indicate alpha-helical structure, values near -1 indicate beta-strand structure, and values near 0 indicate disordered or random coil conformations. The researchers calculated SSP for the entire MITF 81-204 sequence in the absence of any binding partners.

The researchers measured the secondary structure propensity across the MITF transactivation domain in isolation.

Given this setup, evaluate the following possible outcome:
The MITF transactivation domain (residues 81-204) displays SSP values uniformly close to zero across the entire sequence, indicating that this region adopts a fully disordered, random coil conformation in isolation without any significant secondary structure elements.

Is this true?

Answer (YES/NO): NO